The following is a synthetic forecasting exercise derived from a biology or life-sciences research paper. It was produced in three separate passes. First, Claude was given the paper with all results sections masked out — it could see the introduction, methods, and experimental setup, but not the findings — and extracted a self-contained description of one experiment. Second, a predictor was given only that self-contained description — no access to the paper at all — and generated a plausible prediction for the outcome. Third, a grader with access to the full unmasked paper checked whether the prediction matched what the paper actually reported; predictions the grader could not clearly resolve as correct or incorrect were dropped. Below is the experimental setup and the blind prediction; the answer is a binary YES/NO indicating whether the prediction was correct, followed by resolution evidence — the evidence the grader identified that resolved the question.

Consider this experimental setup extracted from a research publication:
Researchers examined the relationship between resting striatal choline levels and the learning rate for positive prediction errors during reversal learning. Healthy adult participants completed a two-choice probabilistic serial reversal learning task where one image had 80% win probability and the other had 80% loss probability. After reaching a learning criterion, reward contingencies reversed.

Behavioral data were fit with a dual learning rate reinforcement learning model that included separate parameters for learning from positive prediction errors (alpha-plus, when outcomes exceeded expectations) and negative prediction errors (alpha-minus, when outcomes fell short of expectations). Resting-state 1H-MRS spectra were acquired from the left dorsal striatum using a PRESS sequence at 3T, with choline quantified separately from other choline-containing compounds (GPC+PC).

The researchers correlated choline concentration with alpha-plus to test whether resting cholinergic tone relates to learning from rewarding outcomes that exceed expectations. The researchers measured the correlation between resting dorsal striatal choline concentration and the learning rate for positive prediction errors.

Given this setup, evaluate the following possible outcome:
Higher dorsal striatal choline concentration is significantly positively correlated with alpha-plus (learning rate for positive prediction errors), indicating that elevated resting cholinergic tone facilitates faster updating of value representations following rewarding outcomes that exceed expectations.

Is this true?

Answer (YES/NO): NO